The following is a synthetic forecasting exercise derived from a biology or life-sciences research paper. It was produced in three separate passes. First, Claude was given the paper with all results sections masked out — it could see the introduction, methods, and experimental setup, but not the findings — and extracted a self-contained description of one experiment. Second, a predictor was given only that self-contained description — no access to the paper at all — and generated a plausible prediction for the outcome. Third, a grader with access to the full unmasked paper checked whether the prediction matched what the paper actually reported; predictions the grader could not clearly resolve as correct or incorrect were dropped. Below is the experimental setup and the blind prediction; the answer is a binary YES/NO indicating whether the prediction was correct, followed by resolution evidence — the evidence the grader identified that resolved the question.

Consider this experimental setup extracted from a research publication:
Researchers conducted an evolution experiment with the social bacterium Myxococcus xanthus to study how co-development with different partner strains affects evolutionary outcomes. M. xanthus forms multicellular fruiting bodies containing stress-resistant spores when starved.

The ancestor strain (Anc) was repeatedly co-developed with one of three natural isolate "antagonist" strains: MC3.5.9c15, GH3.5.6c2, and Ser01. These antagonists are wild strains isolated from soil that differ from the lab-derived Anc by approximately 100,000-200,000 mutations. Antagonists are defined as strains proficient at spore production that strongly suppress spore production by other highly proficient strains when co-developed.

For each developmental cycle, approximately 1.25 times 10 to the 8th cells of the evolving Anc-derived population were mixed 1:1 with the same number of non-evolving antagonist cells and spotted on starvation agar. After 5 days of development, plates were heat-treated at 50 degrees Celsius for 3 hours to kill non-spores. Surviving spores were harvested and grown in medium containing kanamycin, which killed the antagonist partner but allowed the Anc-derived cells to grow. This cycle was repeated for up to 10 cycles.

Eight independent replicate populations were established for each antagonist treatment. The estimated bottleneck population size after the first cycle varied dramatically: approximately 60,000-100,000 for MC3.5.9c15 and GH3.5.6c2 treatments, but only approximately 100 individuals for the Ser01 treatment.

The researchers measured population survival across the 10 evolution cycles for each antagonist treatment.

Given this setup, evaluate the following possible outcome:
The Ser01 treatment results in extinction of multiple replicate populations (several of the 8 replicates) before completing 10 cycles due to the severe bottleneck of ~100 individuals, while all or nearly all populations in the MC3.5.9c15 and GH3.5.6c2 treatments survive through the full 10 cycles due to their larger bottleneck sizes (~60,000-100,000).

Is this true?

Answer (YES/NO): NO